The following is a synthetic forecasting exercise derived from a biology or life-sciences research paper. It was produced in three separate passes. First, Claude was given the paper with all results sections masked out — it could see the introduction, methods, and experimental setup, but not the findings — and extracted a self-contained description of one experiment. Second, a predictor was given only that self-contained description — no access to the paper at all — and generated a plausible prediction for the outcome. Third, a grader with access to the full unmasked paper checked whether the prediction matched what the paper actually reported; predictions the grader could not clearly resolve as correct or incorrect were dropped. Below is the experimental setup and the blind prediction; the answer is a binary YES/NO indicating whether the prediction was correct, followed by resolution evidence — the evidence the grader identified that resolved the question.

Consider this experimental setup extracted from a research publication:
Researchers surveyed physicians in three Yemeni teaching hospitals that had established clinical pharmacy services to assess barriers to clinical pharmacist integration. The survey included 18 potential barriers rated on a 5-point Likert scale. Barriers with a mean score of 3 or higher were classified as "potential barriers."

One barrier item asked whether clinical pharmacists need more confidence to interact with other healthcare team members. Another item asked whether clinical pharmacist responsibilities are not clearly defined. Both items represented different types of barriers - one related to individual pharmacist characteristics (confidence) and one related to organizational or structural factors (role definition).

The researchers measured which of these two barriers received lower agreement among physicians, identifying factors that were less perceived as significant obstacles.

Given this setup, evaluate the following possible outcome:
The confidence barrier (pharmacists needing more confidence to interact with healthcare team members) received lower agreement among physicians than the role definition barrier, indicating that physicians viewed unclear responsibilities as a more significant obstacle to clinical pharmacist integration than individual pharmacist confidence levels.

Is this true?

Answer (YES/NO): YES